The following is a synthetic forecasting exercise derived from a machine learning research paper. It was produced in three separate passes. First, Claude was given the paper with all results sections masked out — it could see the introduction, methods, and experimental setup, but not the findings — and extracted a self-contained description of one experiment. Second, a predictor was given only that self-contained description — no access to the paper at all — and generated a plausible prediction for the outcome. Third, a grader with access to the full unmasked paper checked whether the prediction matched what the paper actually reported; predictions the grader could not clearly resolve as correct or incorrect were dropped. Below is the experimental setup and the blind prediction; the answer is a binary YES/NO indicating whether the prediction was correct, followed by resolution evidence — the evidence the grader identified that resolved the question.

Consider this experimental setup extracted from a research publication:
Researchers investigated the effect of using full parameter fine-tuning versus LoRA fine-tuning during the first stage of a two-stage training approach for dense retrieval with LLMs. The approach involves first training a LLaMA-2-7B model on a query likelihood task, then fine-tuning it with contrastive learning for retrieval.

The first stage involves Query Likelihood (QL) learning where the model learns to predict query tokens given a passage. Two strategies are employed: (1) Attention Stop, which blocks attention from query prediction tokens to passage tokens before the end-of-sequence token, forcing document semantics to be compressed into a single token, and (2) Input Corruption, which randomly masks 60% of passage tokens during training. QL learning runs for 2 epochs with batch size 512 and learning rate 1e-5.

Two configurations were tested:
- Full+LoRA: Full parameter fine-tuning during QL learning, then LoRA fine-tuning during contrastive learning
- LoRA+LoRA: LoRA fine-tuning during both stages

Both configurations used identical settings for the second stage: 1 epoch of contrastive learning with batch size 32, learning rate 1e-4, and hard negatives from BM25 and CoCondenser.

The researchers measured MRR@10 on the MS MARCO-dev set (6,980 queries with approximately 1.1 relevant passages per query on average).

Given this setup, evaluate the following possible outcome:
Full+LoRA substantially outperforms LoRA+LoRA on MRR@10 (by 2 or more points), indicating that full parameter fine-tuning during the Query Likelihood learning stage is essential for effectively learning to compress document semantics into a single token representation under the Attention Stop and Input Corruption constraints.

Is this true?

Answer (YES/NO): NO